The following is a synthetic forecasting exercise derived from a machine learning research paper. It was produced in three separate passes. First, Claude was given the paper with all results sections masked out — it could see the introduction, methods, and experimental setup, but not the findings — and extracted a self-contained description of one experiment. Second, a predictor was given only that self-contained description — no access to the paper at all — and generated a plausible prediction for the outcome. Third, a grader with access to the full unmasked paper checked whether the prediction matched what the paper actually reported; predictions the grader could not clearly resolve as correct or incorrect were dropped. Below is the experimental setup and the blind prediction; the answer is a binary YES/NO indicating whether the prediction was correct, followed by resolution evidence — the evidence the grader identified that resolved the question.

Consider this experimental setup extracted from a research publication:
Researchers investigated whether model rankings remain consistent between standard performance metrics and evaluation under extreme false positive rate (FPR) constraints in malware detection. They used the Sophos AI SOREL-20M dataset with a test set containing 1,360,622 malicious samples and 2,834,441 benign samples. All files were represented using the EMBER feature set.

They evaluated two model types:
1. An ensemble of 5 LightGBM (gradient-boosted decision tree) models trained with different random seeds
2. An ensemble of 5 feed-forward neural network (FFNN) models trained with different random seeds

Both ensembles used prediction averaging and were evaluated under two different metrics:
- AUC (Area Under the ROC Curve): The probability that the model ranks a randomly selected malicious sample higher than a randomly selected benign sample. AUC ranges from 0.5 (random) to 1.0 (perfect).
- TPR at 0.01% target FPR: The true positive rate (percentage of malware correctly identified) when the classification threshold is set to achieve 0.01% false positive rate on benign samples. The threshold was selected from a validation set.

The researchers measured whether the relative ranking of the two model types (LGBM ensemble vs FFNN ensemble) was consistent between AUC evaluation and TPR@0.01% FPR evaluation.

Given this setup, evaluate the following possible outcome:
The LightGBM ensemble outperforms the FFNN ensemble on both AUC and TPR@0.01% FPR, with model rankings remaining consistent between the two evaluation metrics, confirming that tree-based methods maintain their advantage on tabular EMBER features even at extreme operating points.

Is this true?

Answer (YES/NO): NO